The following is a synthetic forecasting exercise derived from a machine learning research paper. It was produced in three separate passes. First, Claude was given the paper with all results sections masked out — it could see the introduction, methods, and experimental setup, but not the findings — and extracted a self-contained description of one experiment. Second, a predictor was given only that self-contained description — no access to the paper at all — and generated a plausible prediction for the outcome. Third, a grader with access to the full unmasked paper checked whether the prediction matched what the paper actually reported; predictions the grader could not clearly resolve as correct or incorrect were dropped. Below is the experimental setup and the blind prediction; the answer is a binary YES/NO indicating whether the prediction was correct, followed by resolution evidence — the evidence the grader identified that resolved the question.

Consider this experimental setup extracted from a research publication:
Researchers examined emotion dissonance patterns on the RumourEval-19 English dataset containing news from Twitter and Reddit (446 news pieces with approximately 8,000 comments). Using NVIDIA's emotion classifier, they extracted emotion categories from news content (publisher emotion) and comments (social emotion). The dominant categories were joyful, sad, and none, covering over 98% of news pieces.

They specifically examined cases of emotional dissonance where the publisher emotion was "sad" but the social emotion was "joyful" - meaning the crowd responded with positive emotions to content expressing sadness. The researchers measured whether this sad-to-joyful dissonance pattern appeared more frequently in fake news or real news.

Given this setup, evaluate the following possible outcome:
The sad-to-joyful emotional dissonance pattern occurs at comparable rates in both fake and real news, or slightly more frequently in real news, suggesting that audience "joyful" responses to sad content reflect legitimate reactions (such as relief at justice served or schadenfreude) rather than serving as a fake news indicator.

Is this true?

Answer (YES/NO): NO